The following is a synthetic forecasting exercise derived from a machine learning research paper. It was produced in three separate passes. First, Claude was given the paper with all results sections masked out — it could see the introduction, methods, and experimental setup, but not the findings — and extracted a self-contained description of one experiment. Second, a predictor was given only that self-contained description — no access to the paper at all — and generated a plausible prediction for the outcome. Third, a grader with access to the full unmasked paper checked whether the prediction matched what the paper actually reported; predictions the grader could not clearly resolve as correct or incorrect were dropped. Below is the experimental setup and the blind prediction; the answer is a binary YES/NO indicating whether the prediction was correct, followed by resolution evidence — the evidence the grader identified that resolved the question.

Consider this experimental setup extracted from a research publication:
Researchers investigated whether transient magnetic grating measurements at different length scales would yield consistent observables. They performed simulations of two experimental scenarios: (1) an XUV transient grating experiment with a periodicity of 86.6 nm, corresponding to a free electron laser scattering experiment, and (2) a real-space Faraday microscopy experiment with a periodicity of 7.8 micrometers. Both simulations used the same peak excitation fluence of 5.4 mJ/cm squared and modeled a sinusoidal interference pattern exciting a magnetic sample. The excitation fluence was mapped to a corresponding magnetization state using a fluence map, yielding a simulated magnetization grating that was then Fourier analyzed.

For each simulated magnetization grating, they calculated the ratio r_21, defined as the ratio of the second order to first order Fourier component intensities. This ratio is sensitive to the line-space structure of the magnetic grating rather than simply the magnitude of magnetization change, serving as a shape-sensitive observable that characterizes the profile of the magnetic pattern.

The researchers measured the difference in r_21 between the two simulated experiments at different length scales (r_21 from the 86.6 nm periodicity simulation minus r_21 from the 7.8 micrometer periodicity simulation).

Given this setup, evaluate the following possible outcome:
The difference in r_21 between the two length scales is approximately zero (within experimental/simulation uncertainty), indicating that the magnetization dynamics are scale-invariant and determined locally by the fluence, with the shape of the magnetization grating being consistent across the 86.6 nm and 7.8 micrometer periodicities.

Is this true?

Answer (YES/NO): YES